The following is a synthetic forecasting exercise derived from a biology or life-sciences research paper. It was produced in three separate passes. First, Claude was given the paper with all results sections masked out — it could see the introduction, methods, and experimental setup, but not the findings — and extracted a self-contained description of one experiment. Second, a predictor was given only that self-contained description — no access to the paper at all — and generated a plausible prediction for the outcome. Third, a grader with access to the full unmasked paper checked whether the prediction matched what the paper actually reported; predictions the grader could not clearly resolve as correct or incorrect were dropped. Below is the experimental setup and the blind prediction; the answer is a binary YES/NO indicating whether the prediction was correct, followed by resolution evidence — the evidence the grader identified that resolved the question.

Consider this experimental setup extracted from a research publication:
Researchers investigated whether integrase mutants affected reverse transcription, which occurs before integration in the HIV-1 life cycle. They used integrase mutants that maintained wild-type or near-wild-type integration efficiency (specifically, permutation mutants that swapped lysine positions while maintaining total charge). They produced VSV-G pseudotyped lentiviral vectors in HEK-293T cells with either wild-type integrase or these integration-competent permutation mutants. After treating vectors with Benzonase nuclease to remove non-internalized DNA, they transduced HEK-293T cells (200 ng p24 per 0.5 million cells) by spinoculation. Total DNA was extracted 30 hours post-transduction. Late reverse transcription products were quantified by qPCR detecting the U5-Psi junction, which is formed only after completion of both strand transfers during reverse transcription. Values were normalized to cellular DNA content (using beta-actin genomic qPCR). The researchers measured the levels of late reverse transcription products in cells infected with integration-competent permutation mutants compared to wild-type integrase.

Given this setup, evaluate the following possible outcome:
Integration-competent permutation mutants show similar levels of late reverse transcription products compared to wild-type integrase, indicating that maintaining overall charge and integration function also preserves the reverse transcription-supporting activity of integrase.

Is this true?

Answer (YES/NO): NO